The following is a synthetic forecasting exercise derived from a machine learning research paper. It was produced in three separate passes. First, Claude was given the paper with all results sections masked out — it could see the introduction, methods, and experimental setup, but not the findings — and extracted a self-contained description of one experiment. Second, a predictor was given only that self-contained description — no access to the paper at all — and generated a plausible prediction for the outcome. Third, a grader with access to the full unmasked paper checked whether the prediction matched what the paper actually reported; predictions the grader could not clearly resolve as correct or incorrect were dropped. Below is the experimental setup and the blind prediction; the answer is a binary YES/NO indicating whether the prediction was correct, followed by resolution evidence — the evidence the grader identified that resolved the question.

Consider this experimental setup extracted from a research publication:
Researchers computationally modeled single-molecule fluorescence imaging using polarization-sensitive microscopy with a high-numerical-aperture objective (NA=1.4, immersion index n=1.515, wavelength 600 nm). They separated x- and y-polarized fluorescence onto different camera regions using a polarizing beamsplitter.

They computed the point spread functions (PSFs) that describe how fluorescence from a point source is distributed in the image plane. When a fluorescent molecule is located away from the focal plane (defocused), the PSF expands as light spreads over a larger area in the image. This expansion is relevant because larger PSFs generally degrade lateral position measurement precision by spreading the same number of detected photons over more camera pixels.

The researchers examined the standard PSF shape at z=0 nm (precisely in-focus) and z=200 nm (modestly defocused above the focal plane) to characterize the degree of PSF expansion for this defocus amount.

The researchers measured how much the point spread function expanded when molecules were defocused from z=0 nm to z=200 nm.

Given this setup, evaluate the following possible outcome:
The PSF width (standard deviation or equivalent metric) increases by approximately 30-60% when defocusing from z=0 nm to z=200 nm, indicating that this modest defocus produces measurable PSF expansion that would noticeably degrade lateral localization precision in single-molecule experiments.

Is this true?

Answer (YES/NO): NO